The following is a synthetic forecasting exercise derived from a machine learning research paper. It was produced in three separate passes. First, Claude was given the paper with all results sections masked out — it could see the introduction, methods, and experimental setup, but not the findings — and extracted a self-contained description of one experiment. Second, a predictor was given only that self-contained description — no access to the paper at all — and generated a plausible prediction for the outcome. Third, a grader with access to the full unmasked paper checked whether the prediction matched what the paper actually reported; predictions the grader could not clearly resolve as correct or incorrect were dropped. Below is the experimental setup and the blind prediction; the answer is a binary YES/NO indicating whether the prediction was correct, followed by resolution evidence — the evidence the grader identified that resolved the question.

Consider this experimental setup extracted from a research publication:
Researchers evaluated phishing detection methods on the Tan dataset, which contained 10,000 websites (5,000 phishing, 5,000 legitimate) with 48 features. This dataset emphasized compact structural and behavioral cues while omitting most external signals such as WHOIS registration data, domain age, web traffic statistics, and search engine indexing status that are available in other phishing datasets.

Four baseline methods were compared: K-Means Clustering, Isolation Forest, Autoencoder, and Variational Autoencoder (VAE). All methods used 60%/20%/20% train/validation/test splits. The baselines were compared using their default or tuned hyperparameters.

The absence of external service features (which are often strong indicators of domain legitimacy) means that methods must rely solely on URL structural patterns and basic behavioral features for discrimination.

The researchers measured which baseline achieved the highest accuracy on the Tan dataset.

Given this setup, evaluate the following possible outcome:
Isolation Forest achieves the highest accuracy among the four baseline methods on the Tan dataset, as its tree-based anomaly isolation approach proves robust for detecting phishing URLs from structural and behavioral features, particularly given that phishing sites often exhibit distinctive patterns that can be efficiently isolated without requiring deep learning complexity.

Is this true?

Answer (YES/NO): NO